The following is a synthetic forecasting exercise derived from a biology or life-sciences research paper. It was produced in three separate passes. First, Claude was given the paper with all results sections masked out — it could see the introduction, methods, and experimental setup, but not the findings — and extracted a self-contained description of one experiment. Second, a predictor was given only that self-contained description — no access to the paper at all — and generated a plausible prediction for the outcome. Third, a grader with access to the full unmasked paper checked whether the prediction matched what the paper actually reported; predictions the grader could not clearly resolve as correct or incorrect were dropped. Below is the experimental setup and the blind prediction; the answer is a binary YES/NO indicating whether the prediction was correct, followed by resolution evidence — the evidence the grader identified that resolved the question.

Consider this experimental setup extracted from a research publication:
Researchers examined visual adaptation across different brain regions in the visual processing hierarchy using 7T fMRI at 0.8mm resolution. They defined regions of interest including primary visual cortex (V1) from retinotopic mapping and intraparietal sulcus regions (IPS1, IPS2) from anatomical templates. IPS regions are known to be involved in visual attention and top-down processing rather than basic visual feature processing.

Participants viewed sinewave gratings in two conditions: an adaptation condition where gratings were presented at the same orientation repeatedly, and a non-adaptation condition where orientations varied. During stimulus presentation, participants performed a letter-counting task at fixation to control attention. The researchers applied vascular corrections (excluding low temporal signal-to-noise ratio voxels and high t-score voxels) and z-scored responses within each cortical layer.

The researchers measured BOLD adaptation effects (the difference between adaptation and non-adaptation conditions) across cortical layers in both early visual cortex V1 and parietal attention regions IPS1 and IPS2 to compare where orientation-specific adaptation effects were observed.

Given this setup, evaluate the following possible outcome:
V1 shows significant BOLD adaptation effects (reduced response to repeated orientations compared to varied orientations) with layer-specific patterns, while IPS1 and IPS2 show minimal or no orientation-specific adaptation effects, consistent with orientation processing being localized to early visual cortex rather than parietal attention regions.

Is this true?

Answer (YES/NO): NO